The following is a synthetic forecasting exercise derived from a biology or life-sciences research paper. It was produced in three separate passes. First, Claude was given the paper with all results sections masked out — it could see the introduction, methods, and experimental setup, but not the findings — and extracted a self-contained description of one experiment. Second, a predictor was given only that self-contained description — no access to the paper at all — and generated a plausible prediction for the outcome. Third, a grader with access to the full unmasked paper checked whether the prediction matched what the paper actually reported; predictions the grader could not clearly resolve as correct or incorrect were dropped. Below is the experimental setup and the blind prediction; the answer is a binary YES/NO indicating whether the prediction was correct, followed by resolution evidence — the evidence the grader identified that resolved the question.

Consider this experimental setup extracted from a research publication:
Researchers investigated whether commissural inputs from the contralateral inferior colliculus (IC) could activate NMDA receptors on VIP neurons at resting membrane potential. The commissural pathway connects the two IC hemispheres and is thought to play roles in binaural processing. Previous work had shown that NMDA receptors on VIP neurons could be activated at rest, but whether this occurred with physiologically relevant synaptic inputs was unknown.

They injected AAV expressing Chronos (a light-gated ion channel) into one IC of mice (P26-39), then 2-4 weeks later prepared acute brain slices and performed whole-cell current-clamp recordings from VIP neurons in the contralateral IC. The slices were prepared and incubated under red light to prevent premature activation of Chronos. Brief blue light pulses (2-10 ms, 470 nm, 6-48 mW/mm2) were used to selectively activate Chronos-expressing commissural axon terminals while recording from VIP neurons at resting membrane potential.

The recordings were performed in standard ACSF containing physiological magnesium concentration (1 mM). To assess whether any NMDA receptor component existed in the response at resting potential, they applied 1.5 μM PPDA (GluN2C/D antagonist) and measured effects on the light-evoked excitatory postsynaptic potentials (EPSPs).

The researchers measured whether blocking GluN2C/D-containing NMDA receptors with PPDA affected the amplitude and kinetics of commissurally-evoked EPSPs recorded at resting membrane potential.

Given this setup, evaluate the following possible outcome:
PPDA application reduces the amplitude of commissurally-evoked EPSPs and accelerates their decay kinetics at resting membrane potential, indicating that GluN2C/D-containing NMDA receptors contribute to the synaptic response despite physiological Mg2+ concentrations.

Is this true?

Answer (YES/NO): NO